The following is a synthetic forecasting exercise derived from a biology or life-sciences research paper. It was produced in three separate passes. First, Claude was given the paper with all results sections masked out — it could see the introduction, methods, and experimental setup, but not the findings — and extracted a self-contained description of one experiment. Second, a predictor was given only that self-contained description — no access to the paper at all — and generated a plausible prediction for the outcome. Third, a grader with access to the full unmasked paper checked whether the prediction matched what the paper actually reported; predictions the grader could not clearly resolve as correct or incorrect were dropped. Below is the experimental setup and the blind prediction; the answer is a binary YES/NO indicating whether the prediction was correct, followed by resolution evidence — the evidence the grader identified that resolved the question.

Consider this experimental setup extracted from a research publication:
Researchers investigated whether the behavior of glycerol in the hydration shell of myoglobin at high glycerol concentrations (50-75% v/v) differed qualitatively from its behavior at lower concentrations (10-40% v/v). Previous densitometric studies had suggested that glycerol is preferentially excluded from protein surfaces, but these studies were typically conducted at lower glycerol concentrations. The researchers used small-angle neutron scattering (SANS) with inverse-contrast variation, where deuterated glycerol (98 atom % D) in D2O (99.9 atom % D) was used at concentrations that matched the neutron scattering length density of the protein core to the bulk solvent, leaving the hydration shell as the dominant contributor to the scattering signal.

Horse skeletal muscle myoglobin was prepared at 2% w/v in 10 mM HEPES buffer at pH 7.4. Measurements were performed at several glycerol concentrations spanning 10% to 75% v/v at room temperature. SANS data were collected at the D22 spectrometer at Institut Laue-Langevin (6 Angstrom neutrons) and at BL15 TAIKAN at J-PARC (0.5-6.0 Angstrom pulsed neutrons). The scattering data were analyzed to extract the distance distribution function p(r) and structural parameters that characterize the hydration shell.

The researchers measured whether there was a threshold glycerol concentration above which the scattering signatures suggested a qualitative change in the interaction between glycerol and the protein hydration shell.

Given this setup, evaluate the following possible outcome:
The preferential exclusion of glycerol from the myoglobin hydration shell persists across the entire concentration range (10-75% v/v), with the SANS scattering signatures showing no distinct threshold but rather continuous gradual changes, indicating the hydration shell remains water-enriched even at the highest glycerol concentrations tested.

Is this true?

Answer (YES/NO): NO